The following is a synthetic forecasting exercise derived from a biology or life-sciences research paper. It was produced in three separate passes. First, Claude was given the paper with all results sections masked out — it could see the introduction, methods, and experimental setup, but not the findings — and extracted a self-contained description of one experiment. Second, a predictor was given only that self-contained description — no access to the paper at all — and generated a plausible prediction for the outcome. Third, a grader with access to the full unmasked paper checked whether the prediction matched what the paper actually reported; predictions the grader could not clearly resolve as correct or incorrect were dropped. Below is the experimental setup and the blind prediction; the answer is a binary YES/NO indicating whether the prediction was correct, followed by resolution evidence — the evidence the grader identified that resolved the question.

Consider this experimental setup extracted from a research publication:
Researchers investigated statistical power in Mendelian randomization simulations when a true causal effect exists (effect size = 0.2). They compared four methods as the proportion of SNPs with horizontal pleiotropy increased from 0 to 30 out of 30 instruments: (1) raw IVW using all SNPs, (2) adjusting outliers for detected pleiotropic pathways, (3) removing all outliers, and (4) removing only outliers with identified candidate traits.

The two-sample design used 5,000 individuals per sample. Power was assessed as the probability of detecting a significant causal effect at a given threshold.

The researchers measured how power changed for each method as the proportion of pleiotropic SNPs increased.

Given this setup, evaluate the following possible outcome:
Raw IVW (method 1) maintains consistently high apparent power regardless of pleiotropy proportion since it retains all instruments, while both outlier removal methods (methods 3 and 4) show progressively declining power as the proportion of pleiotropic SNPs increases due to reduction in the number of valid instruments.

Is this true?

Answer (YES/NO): NO